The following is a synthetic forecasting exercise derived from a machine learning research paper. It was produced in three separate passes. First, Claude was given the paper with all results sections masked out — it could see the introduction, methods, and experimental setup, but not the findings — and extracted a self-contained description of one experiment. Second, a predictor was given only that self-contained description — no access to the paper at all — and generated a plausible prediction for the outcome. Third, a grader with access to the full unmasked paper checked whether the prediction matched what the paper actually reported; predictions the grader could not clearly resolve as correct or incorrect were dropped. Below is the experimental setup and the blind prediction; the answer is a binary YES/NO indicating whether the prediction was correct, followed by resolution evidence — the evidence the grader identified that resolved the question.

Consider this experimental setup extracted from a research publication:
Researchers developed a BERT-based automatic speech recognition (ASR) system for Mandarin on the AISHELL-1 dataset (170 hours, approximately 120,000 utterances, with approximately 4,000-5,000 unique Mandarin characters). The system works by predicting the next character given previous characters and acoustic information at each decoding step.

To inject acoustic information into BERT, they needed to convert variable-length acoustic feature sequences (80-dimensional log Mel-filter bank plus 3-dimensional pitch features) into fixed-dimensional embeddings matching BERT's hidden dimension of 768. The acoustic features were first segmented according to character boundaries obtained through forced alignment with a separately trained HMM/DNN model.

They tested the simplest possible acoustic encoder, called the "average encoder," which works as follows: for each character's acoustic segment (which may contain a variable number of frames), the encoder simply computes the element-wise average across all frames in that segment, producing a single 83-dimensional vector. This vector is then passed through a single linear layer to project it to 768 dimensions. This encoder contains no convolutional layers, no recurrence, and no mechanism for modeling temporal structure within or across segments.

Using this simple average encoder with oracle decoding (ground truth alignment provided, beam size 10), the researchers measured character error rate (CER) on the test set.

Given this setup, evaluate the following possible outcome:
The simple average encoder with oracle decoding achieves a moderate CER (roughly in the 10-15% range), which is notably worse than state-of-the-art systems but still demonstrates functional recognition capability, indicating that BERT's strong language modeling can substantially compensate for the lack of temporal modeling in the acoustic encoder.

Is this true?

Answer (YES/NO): NO